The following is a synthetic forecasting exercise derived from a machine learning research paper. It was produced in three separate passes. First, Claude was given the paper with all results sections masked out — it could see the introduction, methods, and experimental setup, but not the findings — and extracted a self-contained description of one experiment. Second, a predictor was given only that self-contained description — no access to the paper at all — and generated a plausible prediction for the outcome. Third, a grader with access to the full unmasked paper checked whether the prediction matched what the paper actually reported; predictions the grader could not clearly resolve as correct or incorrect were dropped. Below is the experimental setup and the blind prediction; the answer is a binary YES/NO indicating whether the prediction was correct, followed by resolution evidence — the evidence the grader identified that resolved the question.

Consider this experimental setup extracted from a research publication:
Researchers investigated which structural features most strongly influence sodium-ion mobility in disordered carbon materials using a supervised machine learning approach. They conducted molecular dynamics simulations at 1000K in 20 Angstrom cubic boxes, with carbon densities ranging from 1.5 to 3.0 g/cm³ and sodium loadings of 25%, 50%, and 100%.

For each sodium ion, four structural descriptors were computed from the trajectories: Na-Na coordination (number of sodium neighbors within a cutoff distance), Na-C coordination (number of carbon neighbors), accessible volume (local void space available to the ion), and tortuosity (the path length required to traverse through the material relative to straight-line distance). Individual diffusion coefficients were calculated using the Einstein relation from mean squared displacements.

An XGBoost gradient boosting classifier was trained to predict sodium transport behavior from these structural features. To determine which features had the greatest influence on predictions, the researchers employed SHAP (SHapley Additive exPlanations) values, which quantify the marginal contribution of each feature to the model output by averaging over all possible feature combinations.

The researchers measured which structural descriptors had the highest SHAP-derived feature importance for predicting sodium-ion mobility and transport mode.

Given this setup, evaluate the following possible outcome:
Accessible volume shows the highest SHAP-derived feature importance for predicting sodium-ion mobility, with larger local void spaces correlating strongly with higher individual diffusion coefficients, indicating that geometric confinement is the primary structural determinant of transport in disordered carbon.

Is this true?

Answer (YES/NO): NO